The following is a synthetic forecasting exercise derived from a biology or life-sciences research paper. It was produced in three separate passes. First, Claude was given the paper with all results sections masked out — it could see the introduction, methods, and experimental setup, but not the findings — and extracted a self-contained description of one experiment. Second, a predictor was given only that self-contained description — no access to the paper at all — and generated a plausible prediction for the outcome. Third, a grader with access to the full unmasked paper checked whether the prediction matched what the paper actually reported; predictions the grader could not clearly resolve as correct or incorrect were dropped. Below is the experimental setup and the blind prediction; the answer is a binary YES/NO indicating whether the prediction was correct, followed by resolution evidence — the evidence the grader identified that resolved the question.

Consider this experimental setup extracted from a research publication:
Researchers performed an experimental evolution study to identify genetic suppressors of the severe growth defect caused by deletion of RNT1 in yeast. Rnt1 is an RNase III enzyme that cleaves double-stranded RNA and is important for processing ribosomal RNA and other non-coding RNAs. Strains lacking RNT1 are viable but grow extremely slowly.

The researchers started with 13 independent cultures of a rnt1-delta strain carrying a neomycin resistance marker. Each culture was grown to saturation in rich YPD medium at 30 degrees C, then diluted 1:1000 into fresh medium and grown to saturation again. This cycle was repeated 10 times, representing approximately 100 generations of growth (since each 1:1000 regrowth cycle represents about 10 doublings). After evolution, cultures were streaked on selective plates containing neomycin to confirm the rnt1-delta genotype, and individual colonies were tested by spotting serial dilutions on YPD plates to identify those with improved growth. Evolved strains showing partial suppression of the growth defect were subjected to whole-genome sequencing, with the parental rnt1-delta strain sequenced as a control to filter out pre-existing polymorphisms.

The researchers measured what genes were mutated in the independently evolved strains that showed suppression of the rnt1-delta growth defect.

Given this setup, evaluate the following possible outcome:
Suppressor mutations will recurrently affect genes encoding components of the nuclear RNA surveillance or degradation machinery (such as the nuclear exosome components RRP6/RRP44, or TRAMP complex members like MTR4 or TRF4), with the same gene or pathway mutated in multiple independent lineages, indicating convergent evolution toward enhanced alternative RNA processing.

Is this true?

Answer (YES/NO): YES